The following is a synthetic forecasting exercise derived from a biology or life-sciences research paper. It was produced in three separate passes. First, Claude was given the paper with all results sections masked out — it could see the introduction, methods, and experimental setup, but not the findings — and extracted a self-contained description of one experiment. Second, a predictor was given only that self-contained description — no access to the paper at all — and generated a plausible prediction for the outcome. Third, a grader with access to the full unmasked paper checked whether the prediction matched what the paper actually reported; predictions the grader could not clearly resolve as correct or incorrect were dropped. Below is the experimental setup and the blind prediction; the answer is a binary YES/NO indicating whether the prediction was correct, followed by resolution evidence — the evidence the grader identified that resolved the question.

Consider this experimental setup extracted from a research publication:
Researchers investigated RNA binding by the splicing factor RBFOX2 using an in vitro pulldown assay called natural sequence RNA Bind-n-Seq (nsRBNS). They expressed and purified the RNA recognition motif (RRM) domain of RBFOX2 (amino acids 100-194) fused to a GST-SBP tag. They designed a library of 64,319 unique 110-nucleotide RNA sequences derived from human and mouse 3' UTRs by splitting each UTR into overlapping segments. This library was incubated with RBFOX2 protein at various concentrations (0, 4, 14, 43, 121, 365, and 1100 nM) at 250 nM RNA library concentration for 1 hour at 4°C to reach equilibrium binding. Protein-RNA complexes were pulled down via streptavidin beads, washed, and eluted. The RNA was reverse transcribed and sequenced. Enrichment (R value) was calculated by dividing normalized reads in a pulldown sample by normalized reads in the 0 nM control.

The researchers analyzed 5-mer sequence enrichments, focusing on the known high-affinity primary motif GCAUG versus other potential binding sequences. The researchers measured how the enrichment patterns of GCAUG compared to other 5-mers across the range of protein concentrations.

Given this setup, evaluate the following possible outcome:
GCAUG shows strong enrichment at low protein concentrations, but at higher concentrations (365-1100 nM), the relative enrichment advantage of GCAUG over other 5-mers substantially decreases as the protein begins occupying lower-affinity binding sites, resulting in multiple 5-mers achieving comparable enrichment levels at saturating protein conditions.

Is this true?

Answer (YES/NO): NO